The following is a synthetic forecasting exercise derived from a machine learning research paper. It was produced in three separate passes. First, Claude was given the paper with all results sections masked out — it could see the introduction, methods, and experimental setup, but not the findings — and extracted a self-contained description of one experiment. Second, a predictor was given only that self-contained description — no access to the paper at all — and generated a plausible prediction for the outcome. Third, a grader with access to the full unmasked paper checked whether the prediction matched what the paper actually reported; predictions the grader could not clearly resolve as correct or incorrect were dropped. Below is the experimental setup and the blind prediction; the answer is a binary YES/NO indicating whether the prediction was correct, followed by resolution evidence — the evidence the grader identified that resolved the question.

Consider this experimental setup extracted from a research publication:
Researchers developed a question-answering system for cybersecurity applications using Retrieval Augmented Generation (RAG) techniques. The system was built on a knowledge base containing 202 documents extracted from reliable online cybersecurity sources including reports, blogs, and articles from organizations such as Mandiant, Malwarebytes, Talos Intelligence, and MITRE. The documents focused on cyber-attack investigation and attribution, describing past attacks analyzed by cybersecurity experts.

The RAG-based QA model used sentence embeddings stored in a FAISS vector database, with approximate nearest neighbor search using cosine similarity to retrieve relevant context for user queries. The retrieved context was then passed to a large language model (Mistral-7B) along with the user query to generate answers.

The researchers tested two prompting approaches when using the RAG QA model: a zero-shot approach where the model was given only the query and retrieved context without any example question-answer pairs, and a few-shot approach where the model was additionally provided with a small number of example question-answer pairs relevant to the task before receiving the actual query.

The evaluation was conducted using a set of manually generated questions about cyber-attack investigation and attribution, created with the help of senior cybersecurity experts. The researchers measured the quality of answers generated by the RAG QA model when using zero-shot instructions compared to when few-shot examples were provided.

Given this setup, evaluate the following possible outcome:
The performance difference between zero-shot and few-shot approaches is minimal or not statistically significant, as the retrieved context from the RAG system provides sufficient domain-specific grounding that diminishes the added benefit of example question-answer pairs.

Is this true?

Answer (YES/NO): NO